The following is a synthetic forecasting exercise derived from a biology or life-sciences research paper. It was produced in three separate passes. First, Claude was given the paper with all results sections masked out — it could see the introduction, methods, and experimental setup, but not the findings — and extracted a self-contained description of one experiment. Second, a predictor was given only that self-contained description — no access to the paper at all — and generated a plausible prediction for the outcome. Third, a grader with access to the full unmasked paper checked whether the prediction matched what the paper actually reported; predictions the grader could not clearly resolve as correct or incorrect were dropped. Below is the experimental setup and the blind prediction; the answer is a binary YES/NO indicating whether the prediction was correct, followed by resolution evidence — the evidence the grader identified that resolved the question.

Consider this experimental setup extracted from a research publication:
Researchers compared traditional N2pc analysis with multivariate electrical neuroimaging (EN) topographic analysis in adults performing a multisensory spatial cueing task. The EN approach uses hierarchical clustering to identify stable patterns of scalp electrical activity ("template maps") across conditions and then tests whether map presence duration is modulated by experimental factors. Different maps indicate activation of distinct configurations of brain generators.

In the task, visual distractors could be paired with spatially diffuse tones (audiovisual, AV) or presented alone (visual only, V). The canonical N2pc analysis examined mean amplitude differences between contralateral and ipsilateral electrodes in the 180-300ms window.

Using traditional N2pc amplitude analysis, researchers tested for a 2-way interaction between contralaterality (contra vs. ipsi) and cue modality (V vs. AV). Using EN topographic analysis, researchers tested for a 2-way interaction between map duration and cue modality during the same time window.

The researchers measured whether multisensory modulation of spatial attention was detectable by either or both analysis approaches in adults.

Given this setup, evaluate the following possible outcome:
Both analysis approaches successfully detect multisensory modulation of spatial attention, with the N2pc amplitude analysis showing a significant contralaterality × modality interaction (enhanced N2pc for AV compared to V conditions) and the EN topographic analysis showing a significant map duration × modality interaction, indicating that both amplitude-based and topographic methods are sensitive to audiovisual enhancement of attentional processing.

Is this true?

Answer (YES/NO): NO